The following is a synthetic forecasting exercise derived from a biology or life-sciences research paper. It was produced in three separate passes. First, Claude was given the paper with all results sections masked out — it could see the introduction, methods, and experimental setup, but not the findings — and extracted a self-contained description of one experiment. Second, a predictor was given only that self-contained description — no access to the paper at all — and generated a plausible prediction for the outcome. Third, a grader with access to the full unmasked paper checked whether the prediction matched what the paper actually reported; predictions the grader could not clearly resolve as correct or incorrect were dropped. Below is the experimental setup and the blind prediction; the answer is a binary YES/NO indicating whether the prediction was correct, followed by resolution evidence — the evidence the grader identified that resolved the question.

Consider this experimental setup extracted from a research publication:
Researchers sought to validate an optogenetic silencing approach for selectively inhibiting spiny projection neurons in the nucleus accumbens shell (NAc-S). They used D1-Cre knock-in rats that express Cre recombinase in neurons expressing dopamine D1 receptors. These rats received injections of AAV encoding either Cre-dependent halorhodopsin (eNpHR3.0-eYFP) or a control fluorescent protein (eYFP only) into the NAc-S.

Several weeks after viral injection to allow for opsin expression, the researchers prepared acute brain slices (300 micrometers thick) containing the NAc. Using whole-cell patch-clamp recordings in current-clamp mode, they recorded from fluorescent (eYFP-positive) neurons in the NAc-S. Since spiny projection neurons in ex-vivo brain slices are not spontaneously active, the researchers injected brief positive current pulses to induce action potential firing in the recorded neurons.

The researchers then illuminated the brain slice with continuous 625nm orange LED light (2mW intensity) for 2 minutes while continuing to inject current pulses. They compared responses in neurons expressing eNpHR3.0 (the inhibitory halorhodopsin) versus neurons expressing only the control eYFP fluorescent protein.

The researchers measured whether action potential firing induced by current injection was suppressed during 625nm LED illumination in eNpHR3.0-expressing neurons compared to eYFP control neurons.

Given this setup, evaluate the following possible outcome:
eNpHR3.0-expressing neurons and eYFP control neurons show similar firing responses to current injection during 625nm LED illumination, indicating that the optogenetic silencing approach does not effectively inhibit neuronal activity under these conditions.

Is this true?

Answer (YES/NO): NO